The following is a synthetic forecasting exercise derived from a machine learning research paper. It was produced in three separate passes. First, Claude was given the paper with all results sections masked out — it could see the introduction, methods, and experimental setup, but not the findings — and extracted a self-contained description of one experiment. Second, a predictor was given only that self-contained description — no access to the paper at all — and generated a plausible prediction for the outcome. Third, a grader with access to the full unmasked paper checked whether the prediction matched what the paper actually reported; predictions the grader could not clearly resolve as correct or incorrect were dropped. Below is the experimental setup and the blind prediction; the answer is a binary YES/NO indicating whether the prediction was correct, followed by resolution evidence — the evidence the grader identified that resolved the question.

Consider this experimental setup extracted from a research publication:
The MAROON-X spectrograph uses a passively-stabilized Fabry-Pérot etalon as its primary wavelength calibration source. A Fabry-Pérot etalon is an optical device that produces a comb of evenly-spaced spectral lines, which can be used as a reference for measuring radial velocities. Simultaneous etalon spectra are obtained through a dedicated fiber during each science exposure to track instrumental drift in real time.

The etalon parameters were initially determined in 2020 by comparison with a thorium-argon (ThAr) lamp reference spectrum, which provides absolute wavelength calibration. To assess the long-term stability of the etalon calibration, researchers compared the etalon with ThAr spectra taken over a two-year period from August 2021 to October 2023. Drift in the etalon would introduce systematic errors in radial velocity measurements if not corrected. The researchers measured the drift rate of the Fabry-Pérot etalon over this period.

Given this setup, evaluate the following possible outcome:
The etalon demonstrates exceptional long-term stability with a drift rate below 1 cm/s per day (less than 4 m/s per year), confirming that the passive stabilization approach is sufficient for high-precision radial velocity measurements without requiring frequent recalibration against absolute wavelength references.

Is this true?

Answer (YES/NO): NO